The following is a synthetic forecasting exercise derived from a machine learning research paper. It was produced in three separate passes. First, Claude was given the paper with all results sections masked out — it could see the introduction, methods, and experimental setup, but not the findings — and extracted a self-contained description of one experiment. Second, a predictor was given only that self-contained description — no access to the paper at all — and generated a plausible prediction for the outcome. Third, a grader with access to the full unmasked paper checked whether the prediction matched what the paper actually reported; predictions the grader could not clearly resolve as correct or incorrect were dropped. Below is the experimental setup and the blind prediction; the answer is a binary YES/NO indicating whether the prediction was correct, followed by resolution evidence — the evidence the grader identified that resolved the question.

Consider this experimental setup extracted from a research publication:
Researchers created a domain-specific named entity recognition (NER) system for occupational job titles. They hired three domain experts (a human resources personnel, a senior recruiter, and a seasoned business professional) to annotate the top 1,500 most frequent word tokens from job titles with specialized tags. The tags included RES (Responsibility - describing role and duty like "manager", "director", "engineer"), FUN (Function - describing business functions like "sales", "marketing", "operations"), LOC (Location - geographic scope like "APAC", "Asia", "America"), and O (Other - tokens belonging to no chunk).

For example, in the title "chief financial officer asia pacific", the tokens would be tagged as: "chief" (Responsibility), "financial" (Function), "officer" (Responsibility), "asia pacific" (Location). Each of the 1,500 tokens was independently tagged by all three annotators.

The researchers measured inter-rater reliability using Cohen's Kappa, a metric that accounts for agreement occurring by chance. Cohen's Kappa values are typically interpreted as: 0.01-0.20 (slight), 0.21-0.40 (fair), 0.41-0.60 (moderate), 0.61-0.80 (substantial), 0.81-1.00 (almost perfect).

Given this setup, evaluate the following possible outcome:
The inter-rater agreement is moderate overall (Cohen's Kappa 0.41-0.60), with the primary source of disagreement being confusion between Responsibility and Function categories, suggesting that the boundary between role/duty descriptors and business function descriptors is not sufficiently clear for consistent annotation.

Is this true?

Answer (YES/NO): NO